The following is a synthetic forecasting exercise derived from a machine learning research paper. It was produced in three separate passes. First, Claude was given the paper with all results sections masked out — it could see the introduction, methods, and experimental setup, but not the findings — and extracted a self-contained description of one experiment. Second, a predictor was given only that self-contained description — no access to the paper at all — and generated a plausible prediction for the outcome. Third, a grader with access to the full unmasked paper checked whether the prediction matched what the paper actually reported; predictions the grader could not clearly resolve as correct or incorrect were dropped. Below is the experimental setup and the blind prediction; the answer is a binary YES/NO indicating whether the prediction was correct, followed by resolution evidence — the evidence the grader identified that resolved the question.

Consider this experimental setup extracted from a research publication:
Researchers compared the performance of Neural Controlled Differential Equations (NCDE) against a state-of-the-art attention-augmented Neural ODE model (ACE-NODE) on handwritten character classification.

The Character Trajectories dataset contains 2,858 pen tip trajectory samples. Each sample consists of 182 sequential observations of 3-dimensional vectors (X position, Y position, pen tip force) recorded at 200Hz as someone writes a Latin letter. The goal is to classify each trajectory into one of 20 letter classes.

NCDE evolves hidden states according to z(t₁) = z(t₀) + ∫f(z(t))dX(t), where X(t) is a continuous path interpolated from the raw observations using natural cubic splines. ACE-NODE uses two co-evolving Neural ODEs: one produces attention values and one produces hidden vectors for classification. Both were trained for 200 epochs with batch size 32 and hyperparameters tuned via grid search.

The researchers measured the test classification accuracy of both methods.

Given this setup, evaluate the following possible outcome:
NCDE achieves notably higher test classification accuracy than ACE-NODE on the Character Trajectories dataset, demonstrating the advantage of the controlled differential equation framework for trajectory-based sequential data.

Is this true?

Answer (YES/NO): NO